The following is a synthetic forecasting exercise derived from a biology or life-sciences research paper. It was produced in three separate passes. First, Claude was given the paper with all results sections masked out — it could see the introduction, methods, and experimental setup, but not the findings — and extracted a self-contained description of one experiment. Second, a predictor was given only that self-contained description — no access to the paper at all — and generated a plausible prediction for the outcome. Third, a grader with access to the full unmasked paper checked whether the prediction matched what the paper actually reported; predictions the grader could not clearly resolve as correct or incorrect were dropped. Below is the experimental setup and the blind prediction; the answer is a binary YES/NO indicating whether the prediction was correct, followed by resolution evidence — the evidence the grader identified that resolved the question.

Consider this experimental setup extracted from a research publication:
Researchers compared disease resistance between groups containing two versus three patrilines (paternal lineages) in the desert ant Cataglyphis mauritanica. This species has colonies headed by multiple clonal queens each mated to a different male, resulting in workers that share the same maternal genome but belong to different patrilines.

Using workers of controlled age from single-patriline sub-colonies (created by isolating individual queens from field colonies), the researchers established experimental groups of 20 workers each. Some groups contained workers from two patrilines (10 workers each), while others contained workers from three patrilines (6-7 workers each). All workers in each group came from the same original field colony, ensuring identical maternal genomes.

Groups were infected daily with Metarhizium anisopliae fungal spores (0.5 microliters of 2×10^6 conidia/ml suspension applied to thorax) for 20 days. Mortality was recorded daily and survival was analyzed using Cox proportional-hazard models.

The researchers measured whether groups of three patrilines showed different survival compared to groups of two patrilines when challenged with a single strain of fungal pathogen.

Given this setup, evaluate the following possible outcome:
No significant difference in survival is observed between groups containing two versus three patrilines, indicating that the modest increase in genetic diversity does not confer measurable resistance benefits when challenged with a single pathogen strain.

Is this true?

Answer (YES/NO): YES